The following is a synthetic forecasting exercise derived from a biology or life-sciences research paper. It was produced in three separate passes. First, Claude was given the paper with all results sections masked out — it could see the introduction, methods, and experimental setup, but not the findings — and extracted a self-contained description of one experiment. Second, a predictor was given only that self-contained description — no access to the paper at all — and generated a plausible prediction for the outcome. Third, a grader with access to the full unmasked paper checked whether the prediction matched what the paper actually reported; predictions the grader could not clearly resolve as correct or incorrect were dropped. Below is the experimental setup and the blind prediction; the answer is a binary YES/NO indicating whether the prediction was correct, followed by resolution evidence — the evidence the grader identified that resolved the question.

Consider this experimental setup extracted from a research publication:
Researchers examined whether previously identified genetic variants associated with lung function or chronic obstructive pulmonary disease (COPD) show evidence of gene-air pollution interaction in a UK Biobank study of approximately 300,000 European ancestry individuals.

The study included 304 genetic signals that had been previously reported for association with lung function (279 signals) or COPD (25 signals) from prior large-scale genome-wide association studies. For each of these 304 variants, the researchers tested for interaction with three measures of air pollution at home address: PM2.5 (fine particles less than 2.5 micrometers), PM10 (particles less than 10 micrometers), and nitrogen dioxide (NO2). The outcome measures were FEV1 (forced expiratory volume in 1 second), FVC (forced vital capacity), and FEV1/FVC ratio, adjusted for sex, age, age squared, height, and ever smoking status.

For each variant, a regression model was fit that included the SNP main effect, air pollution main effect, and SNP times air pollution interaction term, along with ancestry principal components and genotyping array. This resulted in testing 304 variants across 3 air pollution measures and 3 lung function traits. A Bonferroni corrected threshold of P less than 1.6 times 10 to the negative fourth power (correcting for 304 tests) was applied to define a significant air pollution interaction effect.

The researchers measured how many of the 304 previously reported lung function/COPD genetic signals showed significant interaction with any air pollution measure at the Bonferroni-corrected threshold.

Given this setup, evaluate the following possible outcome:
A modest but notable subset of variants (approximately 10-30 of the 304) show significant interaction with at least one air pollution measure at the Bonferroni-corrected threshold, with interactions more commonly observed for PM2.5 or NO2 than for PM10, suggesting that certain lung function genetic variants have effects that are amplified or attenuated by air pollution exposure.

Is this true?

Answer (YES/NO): NO